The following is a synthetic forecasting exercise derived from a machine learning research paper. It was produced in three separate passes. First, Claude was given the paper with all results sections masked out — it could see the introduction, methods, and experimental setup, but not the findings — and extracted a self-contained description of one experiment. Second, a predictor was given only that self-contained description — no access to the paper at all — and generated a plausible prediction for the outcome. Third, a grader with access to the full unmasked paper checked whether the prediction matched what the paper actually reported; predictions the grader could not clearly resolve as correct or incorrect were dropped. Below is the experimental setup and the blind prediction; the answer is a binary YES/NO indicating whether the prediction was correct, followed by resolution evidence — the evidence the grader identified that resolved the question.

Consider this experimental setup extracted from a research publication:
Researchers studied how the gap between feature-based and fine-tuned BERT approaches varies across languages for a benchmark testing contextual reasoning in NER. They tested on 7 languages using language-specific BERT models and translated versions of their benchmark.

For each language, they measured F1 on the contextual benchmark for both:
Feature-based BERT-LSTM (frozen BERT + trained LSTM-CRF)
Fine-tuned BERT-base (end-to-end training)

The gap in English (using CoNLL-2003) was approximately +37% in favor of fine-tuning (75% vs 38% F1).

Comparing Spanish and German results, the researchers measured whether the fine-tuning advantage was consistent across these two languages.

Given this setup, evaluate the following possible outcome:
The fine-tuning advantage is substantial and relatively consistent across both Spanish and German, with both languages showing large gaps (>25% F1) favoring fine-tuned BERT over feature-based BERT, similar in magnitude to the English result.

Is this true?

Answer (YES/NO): NO